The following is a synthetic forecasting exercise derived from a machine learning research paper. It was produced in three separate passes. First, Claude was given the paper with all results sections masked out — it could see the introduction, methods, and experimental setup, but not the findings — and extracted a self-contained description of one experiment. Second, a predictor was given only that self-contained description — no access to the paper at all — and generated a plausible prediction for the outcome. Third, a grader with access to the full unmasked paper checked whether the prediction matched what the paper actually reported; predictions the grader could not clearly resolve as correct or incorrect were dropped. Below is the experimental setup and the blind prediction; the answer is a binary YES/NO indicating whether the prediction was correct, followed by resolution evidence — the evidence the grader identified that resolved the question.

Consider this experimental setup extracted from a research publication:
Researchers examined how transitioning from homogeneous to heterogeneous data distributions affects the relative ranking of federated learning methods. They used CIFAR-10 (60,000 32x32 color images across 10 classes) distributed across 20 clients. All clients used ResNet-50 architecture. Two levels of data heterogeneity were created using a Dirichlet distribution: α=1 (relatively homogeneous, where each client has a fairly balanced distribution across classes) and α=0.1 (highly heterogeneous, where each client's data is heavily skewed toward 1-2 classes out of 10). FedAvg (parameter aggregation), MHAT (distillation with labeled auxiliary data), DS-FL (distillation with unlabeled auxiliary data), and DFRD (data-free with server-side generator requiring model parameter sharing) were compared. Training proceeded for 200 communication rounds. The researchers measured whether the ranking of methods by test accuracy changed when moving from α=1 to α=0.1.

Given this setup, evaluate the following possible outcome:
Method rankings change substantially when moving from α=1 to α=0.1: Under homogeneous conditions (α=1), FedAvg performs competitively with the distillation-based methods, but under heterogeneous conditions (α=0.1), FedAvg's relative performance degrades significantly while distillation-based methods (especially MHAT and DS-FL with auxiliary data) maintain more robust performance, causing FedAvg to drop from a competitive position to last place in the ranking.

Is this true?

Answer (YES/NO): NO